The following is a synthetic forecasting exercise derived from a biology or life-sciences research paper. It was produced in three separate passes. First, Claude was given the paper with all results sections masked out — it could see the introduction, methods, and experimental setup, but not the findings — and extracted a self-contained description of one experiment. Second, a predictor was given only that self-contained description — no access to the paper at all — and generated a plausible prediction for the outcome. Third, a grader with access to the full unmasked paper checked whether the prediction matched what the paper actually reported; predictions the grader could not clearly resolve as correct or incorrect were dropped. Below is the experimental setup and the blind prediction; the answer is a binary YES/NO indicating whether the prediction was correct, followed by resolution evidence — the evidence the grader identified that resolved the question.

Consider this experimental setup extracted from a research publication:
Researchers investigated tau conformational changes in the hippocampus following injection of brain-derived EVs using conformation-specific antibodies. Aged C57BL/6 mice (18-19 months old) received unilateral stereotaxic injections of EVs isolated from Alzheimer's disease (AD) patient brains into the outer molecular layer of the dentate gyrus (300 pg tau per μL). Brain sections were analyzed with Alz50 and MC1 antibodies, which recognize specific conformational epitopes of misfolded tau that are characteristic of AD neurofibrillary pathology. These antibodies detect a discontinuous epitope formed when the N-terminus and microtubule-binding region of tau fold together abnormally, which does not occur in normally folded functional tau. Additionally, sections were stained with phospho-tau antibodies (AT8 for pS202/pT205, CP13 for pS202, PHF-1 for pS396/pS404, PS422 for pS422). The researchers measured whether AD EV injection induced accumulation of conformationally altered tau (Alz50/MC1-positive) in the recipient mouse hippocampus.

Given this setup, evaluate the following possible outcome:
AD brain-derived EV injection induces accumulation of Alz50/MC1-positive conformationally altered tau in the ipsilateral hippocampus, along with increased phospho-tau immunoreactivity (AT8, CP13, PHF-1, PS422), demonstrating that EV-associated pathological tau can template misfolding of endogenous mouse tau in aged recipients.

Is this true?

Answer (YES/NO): YES